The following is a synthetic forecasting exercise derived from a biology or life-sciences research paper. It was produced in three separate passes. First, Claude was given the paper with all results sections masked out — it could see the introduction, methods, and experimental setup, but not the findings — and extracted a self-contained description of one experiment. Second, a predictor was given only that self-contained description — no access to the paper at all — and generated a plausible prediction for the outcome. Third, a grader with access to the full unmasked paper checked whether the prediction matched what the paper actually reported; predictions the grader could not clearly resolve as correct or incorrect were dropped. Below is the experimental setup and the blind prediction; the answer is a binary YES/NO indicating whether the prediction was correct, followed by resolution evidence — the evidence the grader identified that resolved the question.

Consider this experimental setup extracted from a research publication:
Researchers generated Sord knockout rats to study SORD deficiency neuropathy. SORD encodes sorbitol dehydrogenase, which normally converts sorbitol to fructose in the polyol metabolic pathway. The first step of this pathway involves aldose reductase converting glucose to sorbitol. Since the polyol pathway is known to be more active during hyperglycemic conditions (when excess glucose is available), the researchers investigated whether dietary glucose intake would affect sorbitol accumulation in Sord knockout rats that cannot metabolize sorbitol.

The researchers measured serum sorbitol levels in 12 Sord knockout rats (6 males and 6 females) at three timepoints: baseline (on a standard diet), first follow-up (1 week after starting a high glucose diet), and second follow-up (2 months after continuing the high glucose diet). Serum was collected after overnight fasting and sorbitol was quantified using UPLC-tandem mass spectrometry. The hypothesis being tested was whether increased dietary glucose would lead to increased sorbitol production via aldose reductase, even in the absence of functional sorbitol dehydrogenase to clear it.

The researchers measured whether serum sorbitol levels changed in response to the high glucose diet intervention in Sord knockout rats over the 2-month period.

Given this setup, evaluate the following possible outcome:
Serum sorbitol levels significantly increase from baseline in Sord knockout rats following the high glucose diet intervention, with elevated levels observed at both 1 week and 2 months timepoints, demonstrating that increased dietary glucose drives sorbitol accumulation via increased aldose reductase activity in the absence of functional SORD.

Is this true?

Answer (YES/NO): NO